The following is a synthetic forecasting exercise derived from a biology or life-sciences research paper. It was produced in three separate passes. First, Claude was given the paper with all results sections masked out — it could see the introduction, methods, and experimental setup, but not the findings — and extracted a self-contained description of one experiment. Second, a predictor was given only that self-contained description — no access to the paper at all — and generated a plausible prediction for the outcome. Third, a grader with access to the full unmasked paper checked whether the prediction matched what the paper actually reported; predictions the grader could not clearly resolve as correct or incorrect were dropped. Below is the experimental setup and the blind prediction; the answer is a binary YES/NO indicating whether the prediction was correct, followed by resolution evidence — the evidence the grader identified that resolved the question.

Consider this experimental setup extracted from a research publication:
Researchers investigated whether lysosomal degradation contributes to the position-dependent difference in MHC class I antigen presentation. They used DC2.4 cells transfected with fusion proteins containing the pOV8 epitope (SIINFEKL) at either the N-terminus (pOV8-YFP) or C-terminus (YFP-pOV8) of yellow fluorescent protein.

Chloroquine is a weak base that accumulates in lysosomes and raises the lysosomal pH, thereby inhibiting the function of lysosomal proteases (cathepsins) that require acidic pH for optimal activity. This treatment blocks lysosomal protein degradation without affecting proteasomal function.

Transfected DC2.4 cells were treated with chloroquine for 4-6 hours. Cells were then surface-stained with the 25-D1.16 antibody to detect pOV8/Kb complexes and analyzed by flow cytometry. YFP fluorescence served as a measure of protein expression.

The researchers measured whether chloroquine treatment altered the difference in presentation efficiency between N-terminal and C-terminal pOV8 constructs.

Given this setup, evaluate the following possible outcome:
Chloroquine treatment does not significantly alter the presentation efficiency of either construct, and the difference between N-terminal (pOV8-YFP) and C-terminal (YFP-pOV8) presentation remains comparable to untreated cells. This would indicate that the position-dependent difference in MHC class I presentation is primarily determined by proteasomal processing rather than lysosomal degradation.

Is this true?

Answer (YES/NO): YES